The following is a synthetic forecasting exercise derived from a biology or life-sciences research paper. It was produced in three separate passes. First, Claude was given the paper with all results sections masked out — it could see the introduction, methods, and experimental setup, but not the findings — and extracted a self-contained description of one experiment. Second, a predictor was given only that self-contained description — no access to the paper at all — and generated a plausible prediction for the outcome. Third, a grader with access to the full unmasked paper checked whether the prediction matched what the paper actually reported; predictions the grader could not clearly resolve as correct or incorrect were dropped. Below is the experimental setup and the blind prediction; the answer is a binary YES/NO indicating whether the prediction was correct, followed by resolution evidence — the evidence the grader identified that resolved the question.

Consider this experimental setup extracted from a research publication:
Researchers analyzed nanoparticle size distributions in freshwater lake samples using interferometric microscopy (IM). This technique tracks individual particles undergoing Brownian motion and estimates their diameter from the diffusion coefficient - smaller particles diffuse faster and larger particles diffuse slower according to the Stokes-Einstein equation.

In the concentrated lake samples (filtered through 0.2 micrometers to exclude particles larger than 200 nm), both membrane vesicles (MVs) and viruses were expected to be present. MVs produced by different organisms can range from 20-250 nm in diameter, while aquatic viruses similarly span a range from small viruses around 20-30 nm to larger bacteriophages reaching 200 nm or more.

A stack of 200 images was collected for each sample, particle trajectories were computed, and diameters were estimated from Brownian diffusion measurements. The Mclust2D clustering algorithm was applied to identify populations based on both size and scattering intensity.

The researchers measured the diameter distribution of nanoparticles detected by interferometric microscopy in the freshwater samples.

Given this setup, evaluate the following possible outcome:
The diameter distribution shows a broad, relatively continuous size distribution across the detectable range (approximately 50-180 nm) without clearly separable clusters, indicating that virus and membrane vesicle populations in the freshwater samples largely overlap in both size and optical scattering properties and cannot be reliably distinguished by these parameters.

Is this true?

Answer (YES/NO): NO